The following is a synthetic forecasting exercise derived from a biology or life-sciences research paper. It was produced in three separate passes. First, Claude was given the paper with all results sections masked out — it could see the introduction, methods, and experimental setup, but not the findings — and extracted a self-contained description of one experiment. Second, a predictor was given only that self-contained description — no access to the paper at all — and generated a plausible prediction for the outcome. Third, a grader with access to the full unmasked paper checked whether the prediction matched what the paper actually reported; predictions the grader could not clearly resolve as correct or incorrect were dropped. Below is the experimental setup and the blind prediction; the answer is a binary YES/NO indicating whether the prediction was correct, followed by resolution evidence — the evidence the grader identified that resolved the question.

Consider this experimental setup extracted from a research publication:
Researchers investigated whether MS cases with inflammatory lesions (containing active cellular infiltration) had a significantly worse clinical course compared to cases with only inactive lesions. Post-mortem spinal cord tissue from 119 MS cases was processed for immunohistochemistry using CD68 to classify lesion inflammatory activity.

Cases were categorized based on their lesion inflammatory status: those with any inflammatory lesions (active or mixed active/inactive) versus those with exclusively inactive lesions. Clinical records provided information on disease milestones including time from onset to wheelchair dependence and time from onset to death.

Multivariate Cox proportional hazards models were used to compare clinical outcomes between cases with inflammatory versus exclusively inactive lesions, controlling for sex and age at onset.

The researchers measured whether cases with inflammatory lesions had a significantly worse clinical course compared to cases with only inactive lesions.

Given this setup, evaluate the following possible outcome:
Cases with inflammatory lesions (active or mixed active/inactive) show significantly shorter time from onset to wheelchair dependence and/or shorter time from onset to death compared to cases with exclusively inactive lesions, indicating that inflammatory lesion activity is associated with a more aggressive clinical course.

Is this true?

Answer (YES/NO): NO